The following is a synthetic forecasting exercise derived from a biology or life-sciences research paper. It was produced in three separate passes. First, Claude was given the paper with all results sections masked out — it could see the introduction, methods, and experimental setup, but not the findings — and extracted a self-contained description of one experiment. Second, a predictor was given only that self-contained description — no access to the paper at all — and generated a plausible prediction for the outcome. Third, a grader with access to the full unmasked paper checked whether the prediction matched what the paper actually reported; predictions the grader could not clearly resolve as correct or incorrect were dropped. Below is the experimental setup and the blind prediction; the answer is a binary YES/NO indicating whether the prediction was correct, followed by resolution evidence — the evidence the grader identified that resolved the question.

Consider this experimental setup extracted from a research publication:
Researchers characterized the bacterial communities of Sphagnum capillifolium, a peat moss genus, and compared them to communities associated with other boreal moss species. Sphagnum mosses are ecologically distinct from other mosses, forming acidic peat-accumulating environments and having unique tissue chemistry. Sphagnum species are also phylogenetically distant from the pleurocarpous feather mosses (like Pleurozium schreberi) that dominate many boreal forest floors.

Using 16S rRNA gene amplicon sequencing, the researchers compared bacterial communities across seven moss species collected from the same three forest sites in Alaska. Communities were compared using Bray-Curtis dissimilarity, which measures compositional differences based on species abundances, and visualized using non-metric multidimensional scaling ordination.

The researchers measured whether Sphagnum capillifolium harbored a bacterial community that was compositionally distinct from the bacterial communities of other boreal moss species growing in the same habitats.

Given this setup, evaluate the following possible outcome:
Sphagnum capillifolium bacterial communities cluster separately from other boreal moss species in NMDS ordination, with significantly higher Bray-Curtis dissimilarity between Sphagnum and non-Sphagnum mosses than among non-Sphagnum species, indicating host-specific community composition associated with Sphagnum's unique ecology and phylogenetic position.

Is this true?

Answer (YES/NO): NO